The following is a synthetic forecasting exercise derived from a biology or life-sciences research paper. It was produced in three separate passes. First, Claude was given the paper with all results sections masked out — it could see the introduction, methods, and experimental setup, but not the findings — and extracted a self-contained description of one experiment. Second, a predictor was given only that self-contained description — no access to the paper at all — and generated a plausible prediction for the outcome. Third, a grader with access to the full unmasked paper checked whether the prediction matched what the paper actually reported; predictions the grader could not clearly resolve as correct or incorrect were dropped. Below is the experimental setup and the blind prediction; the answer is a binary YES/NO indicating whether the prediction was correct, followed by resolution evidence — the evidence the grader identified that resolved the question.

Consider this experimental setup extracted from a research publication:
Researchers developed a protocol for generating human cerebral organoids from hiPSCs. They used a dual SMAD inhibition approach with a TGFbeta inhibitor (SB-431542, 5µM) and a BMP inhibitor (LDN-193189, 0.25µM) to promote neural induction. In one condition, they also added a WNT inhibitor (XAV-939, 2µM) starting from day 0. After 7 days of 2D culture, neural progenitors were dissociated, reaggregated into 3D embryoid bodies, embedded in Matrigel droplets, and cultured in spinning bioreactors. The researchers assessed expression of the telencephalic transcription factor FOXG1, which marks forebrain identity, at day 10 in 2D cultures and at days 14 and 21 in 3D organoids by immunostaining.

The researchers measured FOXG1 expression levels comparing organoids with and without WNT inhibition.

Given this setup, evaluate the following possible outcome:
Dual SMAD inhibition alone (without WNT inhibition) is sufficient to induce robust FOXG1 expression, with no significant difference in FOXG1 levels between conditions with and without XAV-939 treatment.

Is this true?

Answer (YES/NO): NO